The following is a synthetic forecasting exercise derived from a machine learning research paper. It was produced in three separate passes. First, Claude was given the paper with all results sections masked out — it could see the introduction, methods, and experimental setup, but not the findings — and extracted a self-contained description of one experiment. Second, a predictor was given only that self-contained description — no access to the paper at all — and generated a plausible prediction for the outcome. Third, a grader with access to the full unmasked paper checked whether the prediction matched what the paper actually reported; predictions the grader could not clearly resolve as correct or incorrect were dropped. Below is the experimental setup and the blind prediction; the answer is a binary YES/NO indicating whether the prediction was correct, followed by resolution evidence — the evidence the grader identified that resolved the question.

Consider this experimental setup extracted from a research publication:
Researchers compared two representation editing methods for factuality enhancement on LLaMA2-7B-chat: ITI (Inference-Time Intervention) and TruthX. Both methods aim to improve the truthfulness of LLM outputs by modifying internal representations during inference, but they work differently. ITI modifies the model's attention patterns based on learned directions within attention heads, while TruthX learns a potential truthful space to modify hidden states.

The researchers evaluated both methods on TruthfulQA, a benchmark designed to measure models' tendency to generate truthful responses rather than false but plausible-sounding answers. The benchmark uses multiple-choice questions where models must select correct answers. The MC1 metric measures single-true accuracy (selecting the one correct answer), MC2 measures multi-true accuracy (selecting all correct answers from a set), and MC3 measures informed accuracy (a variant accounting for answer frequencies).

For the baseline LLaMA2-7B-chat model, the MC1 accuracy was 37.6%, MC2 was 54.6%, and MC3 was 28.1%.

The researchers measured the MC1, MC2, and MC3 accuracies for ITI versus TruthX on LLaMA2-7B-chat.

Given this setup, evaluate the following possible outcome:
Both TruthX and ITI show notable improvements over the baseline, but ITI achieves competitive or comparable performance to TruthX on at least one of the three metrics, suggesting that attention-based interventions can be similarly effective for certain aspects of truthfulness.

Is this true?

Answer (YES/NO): NO